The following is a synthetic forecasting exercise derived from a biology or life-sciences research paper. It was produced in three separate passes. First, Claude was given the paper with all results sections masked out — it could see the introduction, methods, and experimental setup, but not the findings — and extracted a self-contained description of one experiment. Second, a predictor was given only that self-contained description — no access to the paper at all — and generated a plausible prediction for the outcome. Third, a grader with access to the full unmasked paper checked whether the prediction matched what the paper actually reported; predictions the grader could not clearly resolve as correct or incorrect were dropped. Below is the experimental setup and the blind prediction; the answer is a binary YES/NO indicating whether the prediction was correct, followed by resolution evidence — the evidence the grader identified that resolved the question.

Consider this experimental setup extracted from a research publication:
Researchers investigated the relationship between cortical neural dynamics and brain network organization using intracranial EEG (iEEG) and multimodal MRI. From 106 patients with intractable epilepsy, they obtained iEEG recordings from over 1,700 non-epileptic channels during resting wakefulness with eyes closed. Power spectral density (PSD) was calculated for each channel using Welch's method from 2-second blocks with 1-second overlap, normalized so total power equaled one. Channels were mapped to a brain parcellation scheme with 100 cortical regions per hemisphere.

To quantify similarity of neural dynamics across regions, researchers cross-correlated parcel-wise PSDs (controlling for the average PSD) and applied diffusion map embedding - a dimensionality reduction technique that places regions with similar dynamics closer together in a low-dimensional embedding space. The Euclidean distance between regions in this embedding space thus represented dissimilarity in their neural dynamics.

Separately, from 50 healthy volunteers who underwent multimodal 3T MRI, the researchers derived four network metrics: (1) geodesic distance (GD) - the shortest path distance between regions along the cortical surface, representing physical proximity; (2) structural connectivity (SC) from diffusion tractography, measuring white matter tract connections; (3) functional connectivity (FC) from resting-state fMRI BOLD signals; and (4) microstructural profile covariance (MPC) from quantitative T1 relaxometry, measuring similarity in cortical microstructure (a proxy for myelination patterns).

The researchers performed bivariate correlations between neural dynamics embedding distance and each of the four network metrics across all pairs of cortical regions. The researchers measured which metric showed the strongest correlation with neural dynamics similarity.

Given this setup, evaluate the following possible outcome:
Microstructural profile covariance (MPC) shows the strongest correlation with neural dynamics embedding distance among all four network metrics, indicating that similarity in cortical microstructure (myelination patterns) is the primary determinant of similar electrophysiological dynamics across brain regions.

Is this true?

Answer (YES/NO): NO